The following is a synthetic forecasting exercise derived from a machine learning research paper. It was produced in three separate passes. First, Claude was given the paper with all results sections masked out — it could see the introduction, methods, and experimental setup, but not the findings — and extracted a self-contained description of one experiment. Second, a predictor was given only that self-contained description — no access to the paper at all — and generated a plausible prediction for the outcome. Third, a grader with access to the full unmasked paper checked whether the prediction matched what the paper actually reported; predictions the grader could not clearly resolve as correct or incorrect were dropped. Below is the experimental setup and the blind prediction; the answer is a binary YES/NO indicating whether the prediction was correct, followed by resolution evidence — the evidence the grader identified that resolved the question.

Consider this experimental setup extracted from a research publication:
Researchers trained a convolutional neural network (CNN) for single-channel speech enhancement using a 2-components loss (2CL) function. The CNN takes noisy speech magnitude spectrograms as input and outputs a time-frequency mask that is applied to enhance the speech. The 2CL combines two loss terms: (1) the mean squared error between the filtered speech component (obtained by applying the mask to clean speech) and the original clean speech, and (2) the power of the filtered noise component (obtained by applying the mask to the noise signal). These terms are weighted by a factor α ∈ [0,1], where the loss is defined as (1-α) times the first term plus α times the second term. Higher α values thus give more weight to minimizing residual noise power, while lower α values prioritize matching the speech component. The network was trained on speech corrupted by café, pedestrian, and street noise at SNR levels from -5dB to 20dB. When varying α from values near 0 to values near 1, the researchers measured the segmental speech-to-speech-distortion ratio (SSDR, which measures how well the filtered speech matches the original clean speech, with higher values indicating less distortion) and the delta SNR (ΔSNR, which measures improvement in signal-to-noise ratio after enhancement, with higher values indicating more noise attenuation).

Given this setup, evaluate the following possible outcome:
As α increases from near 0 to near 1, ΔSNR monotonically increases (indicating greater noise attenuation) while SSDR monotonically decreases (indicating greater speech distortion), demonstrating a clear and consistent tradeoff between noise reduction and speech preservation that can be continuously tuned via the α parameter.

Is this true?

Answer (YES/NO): NO